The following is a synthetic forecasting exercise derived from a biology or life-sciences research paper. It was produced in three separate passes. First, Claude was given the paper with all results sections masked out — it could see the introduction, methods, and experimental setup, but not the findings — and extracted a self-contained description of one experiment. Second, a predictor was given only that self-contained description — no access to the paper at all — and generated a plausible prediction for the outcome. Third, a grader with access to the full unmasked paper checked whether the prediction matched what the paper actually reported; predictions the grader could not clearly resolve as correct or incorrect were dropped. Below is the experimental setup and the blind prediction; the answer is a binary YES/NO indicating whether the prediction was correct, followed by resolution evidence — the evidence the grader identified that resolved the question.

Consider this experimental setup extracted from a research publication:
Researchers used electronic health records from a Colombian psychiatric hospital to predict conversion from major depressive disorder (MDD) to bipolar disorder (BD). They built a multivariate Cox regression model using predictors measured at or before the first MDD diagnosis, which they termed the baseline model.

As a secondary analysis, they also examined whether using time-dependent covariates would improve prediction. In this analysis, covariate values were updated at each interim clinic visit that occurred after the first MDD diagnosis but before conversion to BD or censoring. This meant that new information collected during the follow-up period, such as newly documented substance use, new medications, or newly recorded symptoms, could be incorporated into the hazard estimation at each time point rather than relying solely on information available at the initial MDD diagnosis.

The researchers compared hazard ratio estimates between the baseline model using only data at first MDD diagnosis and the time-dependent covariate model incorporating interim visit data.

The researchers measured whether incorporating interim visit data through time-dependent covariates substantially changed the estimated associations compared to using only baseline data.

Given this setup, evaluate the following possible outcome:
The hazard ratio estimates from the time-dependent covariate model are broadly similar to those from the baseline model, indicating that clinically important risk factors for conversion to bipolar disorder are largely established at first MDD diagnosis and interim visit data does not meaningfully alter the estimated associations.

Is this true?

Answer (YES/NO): YES